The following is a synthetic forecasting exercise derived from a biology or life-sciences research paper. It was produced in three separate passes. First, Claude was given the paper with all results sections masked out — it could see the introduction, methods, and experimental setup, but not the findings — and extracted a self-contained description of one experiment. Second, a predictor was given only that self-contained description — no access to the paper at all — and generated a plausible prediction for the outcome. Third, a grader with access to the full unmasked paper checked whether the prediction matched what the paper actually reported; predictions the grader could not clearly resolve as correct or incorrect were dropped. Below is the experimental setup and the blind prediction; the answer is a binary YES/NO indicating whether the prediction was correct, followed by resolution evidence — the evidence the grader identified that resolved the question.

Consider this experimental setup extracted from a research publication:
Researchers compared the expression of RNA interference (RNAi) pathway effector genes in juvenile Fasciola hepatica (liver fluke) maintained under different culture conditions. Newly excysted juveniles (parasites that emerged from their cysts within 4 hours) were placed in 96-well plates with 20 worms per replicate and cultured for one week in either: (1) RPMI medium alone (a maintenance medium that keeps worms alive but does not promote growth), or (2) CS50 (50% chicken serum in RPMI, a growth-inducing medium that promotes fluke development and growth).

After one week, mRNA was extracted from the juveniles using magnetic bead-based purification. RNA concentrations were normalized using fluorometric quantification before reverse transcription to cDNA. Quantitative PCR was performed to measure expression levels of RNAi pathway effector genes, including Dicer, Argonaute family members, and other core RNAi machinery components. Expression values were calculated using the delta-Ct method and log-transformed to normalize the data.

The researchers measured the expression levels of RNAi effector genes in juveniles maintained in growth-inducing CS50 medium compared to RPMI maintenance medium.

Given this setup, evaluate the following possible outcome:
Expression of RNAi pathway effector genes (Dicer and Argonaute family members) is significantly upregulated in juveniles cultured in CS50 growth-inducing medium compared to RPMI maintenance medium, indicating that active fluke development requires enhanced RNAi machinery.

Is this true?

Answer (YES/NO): NO